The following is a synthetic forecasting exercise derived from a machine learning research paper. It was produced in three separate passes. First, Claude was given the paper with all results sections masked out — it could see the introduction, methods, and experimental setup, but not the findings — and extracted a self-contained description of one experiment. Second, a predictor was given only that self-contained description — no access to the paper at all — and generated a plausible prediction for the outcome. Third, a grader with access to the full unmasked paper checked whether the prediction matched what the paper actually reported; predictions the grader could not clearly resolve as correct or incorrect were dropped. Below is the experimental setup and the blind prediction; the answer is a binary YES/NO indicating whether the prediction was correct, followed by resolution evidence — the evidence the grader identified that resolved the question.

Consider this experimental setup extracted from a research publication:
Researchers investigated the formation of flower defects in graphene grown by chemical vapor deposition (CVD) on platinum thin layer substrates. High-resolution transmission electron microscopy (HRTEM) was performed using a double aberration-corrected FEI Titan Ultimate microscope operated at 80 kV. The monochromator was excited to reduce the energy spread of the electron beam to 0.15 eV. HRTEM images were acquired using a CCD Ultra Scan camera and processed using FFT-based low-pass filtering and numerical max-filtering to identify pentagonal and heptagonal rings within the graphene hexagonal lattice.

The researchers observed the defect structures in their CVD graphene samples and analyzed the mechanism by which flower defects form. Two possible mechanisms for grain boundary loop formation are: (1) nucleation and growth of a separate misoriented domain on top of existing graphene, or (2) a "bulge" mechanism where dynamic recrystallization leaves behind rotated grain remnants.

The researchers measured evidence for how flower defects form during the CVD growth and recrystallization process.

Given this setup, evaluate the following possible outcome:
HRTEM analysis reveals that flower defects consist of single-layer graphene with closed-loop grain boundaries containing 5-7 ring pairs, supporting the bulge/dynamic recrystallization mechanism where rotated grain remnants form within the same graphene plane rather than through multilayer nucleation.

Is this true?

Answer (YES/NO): YES